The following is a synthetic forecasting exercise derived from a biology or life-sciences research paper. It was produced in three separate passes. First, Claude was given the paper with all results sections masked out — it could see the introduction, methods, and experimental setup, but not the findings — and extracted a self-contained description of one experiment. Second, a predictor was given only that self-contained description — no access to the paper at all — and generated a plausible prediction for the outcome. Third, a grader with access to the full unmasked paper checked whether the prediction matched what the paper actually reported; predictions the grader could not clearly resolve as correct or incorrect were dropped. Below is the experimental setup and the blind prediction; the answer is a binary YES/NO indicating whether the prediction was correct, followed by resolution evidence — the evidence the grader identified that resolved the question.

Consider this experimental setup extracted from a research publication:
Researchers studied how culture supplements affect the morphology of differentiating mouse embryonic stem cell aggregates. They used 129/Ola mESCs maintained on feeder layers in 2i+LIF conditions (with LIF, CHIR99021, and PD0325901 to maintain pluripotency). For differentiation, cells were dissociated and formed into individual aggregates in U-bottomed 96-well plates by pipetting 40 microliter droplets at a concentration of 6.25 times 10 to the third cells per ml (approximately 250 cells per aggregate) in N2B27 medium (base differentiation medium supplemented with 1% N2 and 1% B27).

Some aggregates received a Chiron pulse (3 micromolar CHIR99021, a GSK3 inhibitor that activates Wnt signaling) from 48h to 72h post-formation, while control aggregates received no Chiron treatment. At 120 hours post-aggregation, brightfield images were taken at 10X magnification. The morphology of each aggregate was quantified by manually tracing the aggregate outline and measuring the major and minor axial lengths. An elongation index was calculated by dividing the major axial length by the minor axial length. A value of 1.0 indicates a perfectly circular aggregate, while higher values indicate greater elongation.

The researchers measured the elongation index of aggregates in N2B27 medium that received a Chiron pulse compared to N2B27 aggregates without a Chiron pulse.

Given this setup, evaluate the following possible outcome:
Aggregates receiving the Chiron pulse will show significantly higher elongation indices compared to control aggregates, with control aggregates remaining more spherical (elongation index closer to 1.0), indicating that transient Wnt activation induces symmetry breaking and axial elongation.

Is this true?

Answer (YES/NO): YES